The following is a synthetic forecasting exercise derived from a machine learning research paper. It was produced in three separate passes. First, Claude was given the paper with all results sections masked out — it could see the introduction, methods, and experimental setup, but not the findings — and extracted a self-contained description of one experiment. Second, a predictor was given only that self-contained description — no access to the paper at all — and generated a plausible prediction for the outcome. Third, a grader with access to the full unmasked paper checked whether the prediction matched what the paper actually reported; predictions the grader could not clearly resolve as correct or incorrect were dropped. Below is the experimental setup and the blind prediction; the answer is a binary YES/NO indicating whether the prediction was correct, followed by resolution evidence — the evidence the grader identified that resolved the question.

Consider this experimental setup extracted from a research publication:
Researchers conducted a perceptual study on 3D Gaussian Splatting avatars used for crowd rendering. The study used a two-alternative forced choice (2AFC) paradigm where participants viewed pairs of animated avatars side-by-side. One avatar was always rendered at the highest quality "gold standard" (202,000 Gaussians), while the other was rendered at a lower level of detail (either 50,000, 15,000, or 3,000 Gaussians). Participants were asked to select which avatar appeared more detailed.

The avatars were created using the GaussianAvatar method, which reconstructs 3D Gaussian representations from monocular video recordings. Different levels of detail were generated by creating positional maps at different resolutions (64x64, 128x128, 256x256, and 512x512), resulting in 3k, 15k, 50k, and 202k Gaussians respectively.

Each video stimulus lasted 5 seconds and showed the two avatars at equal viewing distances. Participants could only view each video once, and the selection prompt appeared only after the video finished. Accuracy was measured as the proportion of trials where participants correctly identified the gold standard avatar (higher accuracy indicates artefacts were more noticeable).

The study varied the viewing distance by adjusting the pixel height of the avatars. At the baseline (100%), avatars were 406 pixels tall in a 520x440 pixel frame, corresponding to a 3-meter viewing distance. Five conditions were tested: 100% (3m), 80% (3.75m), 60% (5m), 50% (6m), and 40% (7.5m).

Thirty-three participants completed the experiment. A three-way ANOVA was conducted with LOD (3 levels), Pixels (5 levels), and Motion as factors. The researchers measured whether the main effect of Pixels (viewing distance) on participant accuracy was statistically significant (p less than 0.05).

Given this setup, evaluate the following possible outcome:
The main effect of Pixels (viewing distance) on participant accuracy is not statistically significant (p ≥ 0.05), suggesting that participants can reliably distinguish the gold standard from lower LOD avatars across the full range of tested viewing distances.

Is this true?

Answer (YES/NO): YES